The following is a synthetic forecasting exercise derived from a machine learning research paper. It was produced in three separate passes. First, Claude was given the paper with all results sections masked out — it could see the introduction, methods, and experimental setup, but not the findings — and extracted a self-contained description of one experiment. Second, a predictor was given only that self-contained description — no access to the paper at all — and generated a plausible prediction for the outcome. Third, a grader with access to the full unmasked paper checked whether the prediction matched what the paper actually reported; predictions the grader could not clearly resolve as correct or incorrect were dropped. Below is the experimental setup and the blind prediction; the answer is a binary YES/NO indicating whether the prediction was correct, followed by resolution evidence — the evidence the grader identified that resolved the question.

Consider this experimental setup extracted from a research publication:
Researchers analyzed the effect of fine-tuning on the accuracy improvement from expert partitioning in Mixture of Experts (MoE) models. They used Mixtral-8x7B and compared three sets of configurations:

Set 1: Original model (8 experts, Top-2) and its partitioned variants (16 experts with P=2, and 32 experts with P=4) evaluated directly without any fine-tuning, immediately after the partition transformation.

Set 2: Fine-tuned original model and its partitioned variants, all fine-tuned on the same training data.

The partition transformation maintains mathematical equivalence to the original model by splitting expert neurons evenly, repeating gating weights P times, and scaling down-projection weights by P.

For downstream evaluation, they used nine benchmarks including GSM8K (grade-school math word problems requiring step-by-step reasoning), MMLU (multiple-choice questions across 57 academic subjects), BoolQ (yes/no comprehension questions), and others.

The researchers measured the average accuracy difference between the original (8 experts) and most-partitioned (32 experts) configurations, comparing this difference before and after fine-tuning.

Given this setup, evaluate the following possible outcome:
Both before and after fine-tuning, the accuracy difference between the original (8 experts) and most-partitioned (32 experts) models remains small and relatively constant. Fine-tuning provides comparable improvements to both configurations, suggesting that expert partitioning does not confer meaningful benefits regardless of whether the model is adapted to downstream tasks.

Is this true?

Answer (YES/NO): NO